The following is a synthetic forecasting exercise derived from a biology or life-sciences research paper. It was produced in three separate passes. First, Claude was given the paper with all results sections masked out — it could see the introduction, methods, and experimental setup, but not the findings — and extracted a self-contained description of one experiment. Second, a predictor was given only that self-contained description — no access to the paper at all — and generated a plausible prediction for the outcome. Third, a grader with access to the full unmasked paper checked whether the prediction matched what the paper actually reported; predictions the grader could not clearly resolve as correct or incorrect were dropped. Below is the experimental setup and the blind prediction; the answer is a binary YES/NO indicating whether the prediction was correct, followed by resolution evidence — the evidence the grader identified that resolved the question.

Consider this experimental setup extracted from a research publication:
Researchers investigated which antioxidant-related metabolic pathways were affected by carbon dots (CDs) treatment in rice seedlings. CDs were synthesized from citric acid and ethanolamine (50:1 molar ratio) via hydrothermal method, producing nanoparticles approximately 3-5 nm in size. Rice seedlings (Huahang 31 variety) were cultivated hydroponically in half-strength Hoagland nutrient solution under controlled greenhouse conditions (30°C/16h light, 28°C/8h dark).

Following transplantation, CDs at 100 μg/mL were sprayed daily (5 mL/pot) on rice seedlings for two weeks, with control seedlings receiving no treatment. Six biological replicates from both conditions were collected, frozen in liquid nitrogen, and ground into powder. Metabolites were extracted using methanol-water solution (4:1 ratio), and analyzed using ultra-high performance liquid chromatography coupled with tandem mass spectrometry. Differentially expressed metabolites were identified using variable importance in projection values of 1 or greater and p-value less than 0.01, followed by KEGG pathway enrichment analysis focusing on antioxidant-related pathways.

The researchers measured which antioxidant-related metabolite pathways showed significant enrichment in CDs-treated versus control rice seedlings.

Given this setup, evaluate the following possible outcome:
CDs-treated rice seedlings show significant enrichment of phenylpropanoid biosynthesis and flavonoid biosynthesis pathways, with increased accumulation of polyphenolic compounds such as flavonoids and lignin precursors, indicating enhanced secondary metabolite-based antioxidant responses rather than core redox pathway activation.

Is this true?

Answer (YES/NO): NO